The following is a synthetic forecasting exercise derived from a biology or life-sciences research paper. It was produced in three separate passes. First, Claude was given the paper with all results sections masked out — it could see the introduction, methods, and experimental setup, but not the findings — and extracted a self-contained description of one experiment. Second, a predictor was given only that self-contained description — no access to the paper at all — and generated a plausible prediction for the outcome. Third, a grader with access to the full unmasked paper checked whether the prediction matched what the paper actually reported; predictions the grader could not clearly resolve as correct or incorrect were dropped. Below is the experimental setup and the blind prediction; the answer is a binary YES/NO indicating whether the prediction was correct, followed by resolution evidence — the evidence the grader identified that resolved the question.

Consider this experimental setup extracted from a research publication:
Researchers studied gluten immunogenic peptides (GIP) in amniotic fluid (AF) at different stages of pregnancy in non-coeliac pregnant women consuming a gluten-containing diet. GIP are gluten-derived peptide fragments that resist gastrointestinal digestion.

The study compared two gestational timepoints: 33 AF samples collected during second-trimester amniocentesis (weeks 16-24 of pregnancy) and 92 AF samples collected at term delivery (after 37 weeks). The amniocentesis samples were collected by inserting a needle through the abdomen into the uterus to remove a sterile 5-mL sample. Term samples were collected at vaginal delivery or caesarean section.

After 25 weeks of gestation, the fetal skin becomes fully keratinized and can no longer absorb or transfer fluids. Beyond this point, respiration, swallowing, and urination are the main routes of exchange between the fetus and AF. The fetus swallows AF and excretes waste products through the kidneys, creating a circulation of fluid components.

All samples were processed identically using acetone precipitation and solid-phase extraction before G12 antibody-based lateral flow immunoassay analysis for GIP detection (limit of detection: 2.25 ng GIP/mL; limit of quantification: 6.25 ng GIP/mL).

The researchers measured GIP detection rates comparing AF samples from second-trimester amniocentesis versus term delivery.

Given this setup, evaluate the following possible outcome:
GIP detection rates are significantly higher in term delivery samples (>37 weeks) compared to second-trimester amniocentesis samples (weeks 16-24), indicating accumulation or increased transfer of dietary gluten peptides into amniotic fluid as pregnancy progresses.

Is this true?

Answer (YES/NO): NO